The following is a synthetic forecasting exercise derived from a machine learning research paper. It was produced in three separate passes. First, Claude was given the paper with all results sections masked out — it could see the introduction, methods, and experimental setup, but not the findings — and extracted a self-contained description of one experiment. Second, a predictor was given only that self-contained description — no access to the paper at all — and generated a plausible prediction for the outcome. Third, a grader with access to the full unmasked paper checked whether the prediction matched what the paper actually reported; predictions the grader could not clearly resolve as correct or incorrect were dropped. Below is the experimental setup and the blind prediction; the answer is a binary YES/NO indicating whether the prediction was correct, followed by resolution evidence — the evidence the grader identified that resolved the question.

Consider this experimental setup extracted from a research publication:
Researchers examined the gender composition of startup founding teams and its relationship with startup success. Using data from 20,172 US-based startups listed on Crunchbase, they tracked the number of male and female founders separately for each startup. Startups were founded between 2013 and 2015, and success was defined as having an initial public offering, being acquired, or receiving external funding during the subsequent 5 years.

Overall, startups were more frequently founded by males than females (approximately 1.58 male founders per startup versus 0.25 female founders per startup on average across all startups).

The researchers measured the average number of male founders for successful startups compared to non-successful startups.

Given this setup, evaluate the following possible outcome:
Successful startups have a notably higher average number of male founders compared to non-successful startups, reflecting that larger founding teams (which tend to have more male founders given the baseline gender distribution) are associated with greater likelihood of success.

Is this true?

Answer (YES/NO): YES